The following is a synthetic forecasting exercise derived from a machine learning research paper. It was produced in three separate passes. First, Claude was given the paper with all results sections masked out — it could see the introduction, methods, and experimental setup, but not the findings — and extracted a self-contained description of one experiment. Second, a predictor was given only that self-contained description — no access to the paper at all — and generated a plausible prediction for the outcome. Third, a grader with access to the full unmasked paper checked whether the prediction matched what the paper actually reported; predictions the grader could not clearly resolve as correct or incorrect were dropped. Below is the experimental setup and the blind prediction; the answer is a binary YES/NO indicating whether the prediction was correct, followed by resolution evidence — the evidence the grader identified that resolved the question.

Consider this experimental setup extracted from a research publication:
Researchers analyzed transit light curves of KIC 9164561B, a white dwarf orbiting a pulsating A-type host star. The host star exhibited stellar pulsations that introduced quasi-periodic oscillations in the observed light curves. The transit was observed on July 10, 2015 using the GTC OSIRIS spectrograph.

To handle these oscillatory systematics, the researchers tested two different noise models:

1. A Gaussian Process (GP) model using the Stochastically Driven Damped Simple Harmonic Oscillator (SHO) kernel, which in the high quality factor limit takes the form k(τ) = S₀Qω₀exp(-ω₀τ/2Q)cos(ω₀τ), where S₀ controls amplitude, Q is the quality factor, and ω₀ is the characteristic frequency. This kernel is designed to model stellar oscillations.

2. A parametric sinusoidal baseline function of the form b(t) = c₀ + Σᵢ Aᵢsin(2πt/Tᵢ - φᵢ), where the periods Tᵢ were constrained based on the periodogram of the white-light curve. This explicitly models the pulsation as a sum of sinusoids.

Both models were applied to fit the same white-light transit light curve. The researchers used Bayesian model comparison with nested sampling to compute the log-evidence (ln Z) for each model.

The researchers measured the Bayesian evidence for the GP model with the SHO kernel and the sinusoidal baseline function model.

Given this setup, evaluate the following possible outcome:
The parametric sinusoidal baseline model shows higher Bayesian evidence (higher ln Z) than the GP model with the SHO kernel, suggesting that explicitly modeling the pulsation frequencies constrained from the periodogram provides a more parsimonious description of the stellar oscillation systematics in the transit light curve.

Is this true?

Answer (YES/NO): NO